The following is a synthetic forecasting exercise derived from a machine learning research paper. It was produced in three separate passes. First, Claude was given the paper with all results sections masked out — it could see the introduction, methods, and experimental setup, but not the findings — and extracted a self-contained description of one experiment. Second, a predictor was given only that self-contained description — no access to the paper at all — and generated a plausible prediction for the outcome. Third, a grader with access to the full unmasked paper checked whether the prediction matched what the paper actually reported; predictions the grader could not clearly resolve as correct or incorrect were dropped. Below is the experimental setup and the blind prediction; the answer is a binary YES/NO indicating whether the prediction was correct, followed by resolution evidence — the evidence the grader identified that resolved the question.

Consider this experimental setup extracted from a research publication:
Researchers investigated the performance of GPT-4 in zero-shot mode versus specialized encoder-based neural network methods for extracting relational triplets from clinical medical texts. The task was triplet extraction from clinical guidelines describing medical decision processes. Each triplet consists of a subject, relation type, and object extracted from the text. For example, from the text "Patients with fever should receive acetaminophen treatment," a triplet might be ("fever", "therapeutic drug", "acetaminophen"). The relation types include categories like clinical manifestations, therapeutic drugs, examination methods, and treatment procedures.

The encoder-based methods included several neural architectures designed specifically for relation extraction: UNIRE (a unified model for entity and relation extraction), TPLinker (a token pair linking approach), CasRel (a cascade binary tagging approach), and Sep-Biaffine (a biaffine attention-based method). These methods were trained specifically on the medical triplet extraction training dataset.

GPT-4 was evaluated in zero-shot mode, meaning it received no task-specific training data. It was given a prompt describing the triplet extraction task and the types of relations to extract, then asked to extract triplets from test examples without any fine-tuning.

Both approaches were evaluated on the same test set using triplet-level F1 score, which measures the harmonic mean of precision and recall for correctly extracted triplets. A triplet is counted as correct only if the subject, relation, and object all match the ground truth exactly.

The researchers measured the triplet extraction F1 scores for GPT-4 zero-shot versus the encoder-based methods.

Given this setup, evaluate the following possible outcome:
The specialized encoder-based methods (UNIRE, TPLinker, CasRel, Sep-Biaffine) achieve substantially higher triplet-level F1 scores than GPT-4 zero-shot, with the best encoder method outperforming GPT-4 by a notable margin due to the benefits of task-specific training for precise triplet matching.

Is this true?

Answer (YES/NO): YES